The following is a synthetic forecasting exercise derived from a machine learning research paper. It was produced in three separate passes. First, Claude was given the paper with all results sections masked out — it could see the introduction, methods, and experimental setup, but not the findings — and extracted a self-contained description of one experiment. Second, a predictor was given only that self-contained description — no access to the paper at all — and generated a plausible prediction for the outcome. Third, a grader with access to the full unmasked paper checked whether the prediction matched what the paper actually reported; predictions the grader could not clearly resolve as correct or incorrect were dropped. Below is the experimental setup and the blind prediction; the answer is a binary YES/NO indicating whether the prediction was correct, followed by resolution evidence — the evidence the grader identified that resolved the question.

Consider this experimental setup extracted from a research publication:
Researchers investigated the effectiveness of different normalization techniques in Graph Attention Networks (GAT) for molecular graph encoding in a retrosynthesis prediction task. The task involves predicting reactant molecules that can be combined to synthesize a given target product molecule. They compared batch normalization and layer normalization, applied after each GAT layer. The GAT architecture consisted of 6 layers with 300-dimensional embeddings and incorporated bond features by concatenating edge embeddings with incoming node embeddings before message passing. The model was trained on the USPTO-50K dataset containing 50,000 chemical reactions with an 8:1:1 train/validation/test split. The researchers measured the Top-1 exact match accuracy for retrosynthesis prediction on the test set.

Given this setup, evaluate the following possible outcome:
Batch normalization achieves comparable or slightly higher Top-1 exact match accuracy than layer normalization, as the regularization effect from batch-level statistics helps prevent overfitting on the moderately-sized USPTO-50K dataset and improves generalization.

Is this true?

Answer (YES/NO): NO